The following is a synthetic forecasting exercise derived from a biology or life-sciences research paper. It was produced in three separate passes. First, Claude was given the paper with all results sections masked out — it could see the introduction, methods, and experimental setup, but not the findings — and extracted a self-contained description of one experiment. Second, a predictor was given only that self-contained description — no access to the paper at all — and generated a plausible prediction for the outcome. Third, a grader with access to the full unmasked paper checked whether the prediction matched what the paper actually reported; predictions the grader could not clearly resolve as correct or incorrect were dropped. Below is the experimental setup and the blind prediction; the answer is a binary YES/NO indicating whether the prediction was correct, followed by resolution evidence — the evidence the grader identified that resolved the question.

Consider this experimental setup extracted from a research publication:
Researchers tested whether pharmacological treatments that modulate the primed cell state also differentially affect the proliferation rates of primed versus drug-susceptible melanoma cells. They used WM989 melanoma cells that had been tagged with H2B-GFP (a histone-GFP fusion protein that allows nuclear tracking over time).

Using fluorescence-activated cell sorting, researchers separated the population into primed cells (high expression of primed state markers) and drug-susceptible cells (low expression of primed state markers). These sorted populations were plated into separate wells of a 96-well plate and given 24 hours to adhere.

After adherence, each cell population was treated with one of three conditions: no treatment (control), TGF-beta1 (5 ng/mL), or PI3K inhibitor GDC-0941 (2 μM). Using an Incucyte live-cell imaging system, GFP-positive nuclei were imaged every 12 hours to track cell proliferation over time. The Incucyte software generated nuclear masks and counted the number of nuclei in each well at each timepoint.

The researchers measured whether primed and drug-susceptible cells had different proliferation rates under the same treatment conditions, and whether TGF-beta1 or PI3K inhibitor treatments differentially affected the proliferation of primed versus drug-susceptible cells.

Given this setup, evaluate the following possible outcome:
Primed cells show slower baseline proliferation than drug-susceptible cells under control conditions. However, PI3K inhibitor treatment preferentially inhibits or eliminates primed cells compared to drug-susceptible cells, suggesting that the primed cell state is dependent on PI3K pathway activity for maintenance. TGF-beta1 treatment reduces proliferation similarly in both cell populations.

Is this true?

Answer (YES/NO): NO